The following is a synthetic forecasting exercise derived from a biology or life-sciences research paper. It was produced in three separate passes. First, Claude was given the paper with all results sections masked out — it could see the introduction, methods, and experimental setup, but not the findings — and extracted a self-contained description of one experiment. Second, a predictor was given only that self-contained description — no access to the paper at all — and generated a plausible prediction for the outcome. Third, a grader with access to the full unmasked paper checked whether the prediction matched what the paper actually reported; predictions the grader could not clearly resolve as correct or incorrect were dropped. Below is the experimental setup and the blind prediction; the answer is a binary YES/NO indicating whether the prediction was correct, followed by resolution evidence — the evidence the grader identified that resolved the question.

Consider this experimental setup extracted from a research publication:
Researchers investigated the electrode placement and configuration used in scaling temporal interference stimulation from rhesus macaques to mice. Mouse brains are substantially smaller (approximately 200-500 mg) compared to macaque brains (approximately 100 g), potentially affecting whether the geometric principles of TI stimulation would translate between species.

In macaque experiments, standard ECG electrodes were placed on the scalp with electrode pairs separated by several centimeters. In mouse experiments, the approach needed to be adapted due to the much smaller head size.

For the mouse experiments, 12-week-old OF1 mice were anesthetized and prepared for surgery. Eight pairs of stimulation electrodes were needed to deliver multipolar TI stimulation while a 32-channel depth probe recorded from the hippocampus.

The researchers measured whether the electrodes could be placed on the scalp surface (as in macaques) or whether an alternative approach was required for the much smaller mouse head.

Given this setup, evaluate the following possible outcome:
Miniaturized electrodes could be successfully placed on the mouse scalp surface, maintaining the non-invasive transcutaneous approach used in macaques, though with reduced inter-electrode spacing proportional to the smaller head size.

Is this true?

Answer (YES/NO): NO